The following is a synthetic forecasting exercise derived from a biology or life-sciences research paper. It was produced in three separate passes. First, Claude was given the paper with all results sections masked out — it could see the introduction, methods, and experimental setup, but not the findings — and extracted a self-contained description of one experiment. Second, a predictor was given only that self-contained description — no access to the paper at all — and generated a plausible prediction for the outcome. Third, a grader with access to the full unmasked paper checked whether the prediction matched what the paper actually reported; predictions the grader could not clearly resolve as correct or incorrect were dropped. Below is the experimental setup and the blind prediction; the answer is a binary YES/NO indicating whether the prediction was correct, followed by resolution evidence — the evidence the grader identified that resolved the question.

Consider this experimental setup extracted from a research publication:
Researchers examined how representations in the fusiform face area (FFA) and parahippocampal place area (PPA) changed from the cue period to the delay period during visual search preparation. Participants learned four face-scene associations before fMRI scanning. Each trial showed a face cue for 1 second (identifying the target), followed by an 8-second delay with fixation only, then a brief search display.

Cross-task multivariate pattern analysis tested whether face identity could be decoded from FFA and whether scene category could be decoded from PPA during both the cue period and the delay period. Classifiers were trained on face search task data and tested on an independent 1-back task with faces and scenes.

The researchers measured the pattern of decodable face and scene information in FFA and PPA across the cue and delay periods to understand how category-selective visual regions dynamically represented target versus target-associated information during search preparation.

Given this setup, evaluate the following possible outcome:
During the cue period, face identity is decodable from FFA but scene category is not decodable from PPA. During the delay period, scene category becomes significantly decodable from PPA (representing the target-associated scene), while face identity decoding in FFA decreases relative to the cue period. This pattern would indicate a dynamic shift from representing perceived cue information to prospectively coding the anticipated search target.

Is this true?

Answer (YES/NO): YES